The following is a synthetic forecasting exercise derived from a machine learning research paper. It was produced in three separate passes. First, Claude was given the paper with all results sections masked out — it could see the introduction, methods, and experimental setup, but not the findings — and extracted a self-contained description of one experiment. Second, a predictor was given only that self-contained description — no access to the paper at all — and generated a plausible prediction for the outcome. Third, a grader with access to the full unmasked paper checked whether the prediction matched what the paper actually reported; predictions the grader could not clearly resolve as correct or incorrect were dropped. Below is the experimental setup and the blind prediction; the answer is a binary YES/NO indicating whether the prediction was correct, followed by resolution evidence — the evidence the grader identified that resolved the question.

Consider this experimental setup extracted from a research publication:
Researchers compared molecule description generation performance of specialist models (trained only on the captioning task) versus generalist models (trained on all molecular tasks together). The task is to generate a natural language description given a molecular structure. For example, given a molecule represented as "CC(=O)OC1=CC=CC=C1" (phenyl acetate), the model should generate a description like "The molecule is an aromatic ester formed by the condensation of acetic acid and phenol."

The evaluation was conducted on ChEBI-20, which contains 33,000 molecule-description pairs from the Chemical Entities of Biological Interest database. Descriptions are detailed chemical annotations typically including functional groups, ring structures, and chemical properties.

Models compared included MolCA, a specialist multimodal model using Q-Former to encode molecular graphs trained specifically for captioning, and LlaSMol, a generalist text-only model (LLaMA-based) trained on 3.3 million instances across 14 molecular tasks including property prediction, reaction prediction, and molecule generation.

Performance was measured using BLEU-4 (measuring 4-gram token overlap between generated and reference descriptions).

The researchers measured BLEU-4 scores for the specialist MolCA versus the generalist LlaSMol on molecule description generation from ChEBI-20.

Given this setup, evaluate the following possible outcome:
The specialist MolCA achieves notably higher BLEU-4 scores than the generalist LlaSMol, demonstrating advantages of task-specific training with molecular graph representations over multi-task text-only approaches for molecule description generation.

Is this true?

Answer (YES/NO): YES